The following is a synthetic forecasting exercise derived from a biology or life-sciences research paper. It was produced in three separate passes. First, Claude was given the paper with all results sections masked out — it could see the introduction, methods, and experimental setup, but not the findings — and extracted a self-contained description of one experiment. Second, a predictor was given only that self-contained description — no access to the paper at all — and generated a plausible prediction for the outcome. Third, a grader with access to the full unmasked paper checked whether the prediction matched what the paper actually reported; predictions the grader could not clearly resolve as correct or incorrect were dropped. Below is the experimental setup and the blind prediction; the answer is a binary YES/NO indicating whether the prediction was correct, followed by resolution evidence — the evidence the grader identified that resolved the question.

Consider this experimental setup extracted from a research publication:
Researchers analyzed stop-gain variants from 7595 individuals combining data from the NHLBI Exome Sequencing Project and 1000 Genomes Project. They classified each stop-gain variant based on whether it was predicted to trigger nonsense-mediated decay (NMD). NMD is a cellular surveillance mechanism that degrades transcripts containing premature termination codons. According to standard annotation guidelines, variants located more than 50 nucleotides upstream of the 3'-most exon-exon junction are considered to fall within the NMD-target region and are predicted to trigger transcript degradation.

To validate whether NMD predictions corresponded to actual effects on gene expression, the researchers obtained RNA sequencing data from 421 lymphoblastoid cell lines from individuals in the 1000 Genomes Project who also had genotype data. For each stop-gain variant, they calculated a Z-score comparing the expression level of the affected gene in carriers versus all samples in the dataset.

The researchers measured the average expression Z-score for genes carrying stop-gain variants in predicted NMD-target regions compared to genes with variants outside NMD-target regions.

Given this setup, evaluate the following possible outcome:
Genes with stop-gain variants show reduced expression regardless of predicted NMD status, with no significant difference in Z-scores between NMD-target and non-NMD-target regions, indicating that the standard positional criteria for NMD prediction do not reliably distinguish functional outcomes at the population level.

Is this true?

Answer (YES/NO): NO